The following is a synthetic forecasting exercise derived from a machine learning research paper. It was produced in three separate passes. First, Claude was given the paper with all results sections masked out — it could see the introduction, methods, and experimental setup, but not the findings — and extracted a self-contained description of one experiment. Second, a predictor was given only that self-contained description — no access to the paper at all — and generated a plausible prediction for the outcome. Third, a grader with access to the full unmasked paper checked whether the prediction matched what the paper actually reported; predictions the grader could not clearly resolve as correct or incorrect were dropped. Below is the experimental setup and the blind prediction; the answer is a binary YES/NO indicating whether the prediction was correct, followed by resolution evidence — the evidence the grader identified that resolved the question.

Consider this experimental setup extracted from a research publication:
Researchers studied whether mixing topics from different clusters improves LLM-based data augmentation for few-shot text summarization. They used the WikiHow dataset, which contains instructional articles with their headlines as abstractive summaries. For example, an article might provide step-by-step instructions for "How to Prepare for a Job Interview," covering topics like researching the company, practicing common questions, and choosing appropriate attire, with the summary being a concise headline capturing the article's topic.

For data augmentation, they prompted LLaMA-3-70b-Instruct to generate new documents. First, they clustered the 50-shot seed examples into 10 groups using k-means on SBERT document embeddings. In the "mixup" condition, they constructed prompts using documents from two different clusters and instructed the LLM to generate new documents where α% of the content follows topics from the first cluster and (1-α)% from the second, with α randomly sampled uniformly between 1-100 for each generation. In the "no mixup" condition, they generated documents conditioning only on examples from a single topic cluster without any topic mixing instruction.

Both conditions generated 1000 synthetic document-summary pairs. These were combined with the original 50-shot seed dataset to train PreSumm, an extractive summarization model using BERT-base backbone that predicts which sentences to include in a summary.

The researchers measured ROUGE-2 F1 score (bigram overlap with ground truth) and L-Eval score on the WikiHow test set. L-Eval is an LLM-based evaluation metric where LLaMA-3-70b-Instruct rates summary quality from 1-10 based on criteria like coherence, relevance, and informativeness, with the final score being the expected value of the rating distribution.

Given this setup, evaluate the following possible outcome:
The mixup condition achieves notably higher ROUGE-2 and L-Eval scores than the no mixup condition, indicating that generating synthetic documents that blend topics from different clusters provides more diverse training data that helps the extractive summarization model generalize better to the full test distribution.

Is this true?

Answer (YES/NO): YES